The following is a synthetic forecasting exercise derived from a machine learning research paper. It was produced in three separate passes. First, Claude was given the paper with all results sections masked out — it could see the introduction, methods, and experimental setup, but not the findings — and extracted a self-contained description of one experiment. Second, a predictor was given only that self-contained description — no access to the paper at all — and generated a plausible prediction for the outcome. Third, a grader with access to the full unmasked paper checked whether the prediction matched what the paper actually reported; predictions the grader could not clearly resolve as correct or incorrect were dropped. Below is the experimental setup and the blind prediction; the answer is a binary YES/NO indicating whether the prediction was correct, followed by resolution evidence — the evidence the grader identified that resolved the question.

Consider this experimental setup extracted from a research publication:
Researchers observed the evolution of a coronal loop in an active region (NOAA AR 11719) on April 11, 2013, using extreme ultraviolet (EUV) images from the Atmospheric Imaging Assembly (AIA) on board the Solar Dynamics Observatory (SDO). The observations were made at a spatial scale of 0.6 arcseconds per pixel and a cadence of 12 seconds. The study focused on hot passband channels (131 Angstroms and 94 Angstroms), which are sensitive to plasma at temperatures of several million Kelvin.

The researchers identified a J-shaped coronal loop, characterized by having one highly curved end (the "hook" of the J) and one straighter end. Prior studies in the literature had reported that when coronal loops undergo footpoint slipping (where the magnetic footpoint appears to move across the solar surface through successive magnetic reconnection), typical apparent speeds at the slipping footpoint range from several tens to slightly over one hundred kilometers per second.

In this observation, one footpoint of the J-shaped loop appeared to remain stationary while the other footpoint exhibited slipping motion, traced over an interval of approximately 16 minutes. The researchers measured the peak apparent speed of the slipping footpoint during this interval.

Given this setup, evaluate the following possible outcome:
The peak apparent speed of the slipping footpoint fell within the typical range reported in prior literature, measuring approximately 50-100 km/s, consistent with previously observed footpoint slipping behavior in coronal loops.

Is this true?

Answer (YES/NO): NO